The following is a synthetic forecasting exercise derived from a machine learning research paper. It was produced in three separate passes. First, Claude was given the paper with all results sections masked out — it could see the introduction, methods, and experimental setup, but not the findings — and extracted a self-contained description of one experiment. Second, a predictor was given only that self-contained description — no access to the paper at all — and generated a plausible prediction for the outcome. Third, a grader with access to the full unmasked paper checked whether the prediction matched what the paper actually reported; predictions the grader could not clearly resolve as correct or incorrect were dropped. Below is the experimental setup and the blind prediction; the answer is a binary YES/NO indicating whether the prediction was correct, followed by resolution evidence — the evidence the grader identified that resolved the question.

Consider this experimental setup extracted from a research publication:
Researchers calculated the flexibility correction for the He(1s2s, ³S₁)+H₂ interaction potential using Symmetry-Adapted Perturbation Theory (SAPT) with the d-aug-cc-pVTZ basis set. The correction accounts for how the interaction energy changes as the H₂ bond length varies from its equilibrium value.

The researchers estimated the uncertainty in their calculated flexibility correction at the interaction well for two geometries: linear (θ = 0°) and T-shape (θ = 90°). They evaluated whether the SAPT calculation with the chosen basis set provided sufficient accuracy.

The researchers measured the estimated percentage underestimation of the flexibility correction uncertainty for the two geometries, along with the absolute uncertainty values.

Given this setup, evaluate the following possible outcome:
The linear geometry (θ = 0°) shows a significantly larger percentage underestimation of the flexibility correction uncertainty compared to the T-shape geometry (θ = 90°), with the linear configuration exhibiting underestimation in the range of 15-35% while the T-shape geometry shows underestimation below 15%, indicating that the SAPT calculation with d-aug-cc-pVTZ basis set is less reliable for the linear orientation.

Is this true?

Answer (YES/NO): NO